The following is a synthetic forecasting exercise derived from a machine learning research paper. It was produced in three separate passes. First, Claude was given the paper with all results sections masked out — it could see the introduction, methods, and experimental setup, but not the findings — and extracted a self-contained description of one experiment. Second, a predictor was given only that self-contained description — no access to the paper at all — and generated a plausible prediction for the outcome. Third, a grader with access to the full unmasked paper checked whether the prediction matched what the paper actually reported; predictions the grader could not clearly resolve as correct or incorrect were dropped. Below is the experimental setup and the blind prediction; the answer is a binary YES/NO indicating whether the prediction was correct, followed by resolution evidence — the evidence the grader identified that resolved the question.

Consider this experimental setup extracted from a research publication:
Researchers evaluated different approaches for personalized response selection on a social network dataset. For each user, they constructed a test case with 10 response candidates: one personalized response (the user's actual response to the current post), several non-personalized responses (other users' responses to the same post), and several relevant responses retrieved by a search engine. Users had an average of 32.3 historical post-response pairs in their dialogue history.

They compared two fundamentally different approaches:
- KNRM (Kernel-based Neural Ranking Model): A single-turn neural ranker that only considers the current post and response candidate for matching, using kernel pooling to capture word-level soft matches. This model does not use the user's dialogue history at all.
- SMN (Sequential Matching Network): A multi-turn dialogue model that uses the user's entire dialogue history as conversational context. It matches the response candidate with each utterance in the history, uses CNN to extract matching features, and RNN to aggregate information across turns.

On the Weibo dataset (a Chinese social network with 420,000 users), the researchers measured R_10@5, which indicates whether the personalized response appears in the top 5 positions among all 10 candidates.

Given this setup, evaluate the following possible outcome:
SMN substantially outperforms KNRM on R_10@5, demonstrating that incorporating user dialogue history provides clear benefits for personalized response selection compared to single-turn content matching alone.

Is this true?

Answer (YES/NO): NO